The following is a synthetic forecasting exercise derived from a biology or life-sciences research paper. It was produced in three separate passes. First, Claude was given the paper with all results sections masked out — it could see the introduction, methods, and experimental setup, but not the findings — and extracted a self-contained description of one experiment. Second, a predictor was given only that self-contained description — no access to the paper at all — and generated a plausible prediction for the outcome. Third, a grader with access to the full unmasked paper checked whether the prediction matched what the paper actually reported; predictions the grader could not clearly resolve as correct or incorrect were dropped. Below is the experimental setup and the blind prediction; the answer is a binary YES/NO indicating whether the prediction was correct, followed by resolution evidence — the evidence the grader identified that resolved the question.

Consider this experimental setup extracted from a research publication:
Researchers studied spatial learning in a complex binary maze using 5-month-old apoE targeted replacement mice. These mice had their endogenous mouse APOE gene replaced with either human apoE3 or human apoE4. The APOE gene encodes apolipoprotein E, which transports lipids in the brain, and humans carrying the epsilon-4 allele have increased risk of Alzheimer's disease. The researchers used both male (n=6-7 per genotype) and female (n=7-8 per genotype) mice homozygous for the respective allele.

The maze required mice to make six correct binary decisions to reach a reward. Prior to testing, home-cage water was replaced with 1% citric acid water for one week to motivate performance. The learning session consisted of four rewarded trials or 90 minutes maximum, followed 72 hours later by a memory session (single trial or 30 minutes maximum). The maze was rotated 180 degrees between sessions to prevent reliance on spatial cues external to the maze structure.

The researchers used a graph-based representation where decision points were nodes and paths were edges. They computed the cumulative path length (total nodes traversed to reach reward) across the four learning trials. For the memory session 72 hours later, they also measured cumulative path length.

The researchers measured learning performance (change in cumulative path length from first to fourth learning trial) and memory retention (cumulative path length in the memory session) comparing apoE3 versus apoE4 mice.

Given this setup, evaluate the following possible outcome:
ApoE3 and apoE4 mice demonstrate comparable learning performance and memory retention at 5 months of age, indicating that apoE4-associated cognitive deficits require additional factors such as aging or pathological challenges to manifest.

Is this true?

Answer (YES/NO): NO